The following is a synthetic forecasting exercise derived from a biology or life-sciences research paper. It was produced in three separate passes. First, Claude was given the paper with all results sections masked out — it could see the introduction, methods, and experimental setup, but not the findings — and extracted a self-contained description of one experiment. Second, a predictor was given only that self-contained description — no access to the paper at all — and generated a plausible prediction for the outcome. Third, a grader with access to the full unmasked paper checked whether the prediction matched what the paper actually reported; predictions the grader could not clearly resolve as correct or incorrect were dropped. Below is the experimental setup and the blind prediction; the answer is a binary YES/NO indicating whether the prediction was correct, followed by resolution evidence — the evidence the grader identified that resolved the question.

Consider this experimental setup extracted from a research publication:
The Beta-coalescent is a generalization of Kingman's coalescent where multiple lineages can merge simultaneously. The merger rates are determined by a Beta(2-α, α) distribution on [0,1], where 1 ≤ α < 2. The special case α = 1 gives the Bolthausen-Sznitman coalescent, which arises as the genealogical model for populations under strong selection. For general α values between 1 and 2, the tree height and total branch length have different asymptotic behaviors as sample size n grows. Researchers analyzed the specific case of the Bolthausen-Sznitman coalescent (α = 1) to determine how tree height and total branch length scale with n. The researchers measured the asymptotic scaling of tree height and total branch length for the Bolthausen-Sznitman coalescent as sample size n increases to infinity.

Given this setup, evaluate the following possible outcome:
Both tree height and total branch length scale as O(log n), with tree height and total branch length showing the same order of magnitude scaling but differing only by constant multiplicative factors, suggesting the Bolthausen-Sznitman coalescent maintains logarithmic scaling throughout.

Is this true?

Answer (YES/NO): NO